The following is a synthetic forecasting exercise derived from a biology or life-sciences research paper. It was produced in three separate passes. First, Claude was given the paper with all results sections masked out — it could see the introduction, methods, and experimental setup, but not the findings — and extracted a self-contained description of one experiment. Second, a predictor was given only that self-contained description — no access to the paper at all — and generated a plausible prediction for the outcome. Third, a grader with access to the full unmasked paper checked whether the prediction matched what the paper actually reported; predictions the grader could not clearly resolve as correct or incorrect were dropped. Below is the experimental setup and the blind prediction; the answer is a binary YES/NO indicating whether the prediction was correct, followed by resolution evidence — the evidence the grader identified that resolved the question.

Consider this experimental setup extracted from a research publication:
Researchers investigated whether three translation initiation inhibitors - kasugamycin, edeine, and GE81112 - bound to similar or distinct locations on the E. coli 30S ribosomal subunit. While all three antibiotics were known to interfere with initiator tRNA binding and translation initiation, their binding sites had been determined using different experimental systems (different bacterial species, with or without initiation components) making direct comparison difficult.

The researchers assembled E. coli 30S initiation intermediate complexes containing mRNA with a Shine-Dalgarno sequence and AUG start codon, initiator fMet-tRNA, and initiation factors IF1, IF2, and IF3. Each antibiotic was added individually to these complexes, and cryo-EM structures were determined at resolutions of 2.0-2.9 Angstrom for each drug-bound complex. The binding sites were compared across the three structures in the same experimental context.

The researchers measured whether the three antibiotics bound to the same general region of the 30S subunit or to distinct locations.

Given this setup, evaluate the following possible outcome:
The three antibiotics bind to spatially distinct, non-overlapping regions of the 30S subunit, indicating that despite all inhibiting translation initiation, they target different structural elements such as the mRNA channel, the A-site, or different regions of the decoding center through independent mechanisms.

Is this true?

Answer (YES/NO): NO